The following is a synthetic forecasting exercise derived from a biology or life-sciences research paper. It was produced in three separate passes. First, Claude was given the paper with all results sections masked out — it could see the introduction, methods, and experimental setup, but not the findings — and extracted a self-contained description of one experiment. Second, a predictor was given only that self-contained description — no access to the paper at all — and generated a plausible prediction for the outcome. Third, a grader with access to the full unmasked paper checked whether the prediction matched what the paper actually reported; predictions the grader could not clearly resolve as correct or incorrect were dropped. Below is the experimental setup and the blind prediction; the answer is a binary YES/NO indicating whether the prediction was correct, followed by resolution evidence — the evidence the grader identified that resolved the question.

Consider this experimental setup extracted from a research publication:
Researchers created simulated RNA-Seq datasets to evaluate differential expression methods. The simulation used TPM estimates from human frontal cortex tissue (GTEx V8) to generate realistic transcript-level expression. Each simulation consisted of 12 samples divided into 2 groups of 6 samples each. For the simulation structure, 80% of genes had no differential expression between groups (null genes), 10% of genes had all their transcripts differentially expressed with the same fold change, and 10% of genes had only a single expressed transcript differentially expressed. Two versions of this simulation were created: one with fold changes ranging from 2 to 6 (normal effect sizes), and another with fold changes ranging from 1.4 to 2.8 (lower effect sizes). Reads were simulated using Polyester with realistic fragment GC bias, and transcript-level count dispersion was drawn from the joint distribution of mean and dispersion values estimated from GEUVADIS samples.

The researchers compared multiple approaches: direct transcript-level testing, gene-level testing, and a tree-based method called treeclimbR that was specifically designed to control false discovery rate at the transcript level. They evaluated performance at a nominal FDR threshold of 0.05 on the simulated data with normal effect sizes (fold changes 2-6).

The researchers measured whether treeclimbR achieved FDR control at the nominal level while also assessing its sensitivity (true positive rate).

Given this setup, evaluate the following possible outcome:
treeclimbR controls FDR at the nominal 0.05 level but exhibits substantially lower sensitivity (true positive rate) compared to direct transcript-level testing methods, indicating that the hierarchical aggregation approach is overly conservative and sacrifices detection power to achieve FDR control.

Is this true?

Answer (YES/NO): NO